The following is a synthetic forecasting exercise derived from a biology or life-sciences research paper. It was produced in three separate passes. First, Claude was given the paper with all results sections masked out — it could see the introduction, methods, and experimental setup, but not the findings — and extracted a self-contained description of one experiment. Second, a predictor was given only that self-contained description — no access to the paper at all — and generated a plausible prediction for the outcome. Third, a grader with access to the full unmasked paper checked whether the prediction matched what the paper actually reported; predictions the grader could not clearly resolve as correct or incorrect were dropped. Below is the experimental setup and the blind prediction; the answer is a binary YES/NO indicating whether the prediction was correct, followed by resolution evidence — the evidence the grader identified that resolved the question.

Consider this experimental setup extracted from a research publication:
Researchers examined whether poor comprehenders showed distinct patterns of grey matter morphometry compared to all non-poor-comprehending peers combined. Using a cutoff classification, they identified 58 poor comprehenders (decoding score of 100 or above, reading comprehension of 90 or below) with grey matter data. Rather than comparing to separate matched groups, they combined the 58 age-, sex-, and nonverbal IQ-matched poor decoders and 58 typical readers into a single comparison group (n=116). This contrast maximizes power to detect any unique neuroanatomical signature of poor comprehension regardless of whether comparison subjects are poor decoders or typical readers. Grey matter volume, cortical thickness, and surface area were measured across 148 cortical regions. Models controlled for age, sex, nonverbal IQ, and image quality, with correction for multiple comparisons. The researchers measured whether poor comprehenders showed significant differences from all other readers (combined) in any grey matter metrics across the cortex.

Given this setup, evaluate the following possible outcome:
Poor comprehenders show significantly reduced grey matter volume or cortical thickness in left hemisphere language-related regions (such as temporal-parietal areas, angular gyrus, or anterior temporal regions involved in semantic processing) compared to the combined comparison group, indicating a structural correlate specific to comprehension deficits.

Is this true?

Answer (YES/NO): NO